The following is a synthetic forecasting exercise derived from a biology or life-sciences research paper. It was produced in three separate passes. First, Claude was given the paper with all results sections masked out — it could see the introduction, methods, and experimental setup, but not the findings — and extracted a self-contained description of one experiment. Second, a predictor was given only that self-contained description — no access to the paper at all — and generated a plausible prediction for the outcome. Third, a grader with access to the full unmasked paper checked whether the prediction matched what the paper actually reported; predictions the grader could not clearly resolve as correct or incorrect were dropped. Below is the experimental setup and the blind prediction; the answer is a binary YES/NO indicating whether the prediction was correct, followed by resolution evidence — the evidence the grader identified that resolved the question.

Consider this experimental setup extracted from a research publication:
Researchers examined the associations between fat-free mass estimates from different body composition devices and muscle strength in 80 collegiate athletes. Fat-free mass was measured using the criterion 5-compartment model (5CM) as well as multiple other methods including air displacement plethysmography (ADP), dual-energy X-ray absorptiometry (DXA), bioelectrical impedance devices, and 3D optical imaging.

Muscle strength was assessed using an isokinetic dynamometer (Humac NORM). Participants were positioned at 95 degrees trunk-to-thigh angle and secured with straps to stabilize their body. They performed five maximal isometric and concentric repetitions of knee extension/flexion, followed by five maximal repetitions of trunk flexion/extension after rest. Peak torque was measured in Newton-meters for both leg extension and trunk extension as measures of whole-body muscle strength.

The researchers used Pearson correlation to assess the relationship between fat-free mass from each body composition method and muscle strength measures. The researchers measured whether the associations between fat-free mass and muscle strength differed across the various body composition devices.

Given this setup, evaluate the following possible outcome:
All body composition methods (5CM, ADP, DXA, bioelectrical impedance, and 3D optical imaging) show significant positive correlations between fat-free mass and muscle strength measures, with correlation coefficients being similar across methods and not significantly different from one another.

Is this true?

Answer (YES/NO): NO